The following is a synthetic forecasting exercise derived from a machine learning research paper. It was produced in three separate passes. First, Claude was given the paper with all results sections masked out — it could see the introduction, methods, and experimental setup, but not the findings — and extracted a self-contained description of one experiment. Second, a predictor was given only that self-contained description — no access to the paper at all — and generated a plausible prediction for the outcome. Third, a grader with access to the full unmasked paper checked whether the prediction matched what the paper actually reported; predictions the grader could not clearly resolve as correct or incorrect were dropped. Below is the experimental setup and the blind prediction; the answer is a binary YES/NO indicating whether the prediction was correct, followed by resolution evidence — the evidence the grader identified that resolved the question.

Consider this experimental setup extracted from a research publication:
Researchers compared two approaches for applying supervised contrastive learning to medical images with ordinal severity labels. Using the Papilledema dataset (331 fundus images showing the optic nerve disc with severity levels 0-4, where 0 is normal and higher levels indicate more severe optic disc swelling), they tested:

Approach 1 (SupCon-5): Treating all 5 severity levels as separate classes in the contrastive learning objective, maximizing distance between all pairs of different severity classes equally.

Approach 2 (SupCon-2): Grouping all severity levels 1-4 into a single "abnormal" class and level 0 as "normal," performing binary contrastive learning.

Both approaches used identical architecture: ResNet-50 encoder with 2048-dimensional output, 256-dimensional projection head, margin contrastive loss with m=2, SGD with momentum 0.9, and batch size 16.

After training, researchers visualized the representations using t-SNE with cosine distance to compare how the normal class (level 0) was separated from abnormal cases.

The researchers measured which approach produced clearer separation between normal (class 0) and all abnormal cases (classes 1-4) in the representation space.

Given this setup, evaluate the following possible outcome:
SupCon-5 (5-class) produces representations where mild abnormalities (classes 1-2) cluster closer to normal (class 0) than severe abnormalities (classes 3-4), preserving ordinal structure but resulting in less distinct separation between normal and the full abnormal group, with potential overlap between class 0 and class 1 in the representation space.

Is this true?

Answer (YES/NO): NO